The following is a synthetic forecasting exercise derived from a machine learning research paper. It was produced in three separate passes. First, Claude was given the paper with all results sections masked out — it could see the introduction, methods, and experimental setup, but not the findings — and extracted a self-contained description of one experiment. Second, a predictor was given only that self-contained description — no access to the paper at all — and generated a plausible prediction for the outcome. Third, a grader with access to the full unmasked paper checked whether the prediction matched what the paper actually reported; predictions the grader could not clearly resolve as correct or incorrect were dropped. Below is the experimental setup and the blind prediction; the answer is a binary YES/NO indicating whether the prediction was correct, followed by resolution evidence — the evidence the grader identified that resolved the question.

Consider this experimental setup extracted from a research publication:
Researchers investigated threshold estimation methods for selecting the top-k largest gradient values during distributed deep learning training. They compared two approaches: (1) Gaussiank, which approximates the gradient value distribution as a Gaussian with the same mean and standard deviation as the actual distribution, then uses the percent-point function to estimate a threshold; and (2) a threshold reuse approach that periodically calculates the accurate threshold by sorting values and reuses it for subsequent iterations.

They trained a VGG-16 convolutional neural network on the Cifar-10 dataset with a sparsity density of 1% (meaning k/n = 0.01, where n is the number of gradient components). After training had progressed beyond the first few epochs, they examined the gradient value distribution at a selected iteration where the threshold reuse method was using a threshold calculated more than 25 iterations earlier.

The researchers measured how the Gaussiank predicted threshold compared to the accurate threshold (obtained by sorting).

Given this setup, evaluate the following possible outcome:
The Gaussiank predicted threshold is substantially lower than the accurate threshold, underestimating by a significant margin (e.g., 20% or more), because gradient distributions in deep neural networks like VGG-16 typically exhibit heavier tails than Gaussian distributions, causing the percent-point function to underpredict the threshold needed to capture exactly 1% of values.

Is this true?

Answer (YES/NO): NO